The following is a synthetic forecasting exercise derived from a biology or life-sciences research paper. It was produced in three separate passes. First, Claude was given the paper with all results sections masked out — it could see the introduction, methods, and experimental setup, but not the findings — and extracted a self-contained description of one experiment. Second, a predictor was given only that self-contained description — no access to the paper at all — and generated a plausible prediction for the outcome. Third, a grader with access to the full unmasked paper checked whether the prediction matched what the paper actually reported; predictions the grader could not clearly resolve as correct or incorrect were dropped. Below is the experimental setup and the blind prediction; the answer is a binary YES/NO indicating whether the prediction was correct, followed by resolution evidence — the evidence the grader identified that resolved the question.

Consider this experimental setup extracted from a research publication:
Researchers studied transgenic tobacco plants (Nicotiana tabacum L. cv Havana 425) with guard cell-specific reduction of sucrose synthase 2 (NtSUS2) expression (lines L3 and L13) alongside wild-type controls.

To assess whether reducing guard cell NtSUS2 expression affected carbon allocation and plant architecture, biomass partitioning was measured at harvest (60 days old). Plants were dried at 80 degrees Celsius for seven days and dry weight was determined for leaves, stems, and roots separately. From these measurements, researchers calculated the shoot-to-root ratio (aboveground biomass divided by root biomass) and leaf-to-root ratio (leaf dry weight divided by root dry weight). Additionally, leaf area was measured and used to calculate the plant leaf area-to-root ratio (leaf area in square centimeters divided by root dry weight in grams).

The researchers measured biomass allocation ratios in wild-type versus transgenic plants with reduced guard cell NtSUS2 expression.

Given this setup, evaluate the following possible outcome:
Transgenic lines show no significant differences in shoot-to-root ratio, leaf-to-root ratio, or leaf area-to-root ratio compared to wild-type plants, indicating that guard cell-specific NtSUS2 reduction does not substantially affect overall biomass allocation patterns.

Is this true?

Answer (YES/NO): NO